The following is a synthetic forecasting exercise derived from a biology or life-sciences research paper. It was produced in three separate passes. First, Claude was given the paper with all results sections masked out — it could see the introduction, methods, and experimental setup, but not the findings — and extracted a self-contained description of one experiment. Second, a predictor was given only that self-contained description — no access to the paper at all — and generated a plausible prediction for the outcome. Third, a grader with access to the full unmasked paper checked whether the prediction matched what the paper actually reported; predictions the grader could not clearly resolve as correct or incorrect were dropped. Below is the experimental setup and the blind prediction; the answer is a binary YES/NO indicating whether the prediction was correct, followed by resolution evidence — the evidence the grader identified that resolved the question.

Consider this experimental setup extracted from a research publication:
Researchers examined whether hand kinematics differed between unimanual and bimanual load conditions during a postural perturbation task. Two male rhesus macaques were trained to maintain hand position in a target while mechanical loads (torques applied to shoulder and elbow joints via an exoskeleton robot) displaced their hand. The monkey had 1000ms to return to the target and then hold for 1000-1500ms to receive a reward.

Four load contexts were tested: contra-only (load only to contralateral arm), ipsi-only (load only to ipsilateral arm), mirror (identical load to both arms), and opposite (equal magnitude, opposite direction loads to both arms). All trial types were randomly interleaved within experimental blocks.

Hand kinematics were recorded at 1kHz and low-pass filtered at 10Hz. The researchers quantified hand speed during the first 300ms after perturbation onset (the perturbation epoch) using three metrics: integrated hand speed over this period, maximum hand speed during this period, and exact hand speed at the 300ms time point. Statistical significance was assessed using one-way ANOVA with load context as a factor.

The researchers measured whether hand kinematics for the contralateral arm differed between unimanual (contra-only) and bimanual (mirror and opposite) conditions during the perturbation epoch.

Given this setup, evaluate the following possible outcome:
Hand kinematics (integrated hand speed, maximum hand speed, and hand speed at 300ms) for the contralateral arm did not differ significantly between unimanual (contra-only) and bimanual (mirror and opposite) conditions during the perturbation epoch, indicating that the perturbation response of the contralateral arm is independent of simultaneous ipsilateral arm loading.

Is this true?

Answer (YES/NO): YES